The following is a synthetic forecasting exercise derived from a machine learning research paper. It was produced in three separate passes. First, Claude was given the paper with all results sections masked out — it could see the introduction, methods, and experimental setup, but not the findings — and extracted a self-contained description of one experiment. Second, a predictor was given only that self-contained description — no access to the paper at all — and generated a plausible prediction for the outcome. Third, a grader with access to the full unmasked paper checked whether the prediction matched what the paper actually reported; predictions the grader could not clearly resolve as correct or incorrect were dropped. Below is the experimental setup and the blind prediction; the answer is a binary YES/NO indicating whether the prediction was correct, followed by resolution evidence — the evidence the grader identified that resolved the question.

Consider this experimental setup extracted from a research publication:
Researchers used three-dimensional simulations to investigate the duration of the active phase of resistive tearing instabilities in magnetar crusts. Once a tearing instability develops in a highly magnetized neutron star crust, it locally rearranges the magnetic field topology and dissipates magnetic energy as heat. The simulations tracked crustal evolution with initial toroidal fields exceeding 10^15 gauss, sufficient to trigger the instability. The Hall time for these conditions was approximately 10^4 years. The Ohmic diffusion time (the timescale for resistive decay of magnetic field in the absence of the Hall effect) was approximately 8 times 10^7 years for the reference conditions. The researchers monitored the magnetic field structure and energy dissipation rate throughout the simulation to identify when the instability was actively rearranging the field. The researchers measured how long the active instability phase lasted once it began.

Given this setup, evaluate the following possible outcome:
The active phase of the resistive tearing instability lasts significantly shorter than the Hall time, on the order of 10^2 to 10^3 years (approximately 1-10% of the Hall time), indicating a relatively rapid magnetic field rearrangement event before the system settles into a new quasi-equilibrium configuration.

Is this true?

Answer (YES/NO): YES